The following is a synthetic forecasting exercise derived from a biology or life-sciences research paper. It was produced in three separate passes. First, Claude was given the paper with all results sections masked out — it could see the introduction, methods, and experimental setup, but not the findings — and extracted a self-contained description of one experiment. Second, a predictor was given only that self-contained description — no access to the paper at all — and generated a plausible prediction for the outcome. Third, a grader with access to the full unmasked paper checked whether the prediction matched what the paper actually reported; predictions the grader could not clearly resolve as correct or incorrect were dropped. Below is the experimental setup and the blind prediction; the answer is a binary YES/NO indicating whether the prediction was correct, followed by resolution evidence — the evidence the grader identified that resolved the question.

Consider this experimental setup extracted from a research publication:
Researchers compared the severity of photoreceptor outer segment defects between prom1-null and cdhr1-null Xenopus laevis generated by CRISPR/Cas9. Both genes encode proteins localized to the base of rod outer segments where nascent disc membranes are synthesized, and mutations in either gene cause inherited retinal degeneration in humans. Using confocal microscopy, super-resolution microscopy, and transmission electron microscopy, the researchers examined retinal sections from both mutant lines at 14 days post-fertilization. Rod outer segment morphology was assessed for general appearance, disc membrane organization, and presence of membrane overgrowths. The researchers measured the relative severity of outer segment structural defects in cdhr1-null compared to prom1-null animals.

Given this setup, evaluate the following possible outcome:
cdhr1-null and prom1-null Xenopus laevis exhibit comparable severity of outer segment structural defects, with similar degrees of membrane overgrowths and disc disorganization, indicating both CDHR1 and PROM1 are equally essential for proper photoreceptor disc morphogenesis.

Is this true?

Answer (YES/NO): NO